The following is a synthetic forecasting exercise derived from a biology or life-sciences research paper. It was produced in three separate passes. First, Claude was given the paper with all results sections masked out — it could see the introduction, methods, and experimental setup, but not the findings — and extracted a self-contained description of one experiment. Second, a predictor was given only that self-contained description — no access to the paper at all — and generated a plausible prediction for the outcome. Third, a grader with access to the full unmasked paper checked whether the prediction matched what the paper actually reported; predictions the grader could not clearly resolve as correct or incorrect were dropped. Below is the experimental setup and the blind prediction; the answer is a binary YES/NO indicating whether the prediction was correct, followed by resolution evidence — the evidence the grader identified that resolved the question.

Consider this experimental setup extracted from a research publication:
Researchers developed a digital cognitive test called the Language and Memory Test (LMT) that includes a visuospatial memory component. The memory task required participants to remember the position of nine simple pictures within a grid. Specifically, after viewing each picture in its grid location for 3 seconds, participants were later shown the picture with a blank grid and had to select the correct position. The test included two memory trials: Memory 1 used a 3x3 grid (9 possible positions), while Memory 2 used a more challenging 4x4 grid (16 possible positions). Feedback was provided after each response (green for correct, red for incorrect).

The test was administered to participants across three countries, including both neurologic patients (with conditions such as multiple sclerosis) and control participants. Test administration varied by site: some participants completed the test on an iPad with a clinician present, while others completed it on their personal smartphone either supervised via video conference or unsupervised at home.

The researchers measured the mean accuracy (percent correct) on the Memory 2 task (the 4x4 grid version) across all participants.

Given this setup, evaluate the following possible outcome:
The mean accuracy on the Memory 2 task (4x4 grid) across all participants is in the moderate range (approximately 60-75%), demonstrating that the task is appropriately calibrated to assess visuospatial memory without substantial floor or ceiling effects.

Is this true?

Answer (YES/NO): NO